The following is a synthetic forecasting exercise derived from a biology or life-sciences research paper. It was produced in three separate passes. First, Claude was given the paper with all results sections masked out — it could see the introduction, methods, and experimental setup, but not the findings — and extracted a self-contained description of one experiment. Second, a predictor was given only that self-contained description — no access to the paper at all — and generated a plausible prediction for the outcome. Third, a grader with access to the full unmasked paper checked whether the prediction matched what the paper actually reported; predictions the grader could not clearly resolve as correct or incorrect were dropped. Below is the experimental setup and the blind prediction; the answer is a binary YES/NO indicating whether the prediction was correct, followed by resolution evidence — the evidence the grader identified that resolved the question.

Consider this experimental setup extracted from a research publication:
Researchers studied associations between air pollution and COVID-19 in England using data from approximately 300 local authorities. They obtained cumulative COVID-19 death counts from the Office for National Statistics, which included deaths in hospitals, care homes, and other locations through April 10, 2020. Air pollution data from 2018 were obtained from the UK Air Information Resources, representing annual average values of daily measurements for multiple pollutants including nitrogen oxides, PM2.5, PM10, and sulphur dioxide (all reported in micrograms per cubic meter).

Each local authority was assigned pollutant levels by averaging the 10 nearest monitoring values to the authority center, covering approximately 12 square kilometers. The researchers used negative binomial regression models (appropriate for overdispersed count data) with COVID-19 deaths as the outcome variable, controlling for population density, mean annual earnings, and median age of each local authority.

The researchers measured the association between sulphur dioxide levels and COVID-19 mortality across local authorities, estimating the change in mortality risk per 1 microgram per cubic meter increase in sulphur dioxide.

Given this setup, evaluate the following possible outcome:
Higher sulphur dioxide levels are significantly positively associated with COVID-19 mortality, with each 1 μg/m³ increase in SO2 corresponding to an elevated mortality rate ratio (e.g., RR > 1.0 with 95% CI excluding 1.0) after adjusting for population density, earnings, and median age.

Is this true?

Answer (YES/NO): YES